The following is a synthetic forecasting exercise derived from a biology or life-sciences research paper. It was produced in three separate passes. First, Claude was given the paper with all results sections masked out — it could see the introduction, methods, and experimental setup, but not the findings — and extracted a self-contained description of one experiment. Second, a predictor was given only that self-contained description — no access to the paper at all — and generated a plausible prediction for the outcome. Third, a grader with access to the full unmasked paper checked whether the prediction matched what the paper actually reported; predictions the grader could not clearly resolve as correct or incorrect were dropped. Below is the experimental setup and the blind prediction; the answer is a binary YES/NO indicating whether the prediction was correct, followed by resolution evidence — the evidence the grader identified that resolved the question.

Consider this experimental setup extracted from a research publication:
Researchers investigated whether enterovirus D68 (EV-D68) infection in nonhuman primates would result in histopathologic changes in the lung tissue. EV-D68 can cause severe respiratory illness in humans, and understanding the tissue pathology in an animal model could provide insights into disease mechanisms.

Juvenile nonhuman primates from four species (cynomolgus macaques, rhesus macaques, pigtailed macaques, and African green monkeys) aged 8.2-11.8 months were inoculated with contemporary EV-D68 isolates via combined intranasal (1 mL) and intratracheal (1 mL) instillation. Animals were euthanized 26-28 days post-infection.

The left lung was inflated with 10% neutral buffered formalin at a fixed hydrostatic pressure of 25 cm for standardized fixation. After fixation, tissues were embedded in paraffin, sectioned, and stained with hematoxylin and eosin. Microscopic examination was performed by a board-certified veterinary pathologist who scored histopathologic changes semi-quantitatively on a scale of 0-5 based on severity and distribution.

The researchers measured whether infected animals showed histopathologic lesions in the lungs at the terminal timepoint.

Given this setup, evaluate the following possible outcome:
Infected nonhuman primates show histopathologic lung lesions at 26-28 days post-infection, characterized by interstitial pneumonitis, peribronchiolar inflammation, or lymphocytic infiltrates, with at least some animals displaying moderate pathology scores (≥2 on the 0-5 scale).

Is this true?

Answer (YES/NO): NO